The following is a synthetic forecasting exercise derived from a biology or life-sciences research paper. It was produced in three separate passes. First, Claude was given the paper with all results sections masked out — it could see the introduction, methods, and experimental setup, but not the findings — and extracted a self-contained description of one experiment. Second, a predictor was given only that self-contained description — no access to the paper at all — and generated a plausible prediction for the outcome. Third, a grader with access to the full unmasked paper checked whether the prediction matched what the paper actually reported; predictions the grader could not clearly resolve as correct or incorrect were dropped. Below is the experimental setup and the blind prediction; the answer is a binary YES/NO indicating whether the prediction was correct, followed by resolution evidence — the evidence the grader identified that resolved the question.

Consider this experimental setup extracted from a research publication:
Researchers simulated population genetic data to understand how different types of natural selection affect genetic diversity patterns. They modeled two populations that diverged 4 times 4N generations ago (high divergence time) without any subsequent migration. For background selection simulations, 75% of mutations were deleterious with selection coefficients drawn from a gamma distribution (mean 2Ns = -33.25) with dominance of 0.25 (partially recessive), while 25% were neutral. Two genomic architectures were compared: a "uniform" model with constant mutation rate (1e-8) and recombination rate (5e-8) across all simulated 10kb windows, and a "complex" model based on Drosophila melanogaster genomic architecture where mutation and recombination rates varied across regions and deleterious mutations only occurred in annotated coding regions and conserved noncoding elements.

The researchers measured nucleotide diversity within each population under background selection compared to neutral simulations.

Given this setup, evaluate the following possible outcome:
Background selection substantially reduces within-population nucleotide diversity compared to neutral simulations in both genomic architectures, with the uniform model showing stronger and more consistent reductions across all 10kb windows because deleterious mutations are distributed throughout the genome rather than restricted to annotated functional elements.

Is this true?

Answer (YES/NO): NO